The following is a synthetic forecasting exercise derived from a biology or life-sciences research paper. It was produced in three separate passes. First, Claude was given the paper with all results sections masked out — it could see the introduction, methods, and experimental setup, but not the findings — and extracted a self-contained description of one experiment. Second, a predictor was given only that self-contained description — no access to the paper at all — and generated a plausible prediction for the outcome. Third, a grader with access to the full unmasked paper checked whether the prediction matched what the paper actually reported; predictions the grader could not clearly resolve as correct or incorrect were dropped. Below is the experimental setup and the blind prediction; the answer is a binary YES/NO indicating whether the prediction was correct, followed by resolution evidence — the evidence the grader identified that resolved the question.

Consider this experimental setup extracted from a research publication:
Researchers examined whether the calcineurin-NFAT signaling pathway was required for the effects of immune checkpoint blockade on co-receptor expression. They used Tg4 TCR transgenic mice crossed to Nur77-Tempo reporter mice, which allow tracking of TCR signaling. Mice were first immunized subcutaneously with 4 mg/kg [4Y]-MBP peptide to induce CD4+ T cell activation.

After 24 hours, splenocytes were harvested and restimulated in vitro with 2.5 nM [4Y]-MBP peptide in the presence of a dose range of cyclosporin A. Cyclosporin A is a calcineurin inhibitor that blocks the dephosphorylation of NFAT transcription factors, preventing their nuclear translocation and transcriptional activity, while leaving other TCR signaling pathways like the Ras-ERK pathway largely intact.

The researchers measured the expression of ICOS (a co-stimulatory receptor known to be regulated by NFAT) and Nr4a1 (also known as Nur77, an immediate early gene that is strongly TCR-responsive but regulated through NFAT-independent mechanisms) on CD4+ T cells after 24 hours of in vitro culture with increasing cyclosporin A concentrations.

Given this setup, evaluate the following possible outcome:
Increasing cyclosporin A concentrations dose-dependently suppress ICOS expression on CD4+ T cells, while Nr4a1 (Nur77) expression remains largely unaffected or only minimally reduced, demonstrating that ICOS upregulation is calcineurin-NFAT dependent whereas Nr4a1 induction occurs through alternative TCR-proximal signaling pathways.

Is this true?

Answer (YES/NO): YES